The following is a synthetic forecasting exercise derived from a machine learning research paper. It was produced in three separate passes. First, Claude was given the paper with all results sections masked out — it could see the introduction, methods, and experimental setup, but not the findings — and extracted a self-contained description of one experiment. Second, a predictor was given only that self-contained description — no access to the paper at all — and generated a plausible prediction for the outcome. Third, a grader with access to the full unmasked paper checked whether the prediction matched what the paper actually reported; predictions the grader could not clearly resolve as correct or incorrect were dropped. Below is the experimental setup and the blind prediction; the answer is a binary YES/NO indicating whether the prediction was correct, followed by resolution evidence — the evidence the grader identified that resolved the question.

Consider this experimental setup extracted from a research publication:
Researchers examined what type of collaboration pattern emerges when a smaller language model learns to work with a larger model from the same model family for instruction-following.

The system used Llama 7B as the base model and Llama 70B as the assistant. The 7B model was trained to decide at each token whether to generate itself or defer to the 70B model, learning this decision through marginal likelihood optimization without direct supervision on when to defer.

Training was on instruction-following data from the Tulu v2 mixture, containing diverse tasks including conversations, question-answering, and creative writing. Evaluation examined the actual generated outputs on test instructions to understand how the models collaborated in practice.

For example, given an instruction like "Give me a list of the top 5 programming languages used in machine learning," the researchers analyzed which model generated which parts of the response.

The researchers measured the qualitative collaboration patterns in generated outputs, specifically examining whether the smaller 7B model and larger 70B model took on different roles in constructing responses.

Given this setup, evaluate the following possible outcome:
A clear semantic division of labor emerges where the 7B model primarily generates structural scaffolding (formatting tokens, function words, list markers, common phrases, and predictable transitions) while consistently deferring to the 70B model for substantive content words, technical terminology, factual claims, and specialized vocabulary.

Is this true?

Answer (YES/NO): YES